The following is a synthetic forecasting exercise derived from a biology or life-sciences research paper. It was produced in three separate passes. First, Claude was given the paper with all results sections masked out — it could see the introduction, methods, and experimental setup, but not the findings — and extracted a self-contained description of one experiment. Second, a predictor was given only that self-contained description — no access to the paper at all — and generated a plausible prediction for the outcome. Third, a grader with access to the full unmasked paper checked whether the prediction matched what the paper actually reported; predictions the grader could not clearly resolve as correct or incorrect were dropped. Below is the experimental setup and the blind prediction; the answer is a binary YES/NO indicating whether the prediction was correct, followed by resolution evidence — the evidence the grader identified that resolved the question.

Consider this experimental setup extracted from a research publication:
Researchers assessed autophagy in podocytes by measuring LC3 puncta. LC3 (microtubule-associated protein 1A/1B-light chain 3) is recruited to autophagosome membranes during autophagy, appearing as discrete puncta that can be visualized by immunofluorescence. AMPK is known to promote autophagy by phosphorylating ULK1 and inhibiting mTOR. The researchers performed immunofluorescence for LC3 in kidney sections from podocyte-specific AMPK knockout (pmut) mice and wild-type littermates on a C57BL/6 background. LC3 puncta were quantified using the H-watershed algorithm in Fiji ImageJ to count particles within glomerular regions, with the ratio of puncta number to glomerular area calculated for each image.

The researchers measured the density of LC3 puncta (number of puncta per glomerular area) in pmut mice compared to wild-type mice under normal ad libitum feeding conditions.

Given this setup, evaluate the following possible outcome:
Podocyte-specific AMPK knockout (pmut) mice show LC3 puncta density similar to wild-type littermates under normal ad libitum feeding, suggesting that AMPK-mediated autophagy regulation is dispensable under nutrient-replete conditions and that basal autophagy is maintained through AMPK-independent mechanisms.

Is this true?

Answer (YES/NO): NO